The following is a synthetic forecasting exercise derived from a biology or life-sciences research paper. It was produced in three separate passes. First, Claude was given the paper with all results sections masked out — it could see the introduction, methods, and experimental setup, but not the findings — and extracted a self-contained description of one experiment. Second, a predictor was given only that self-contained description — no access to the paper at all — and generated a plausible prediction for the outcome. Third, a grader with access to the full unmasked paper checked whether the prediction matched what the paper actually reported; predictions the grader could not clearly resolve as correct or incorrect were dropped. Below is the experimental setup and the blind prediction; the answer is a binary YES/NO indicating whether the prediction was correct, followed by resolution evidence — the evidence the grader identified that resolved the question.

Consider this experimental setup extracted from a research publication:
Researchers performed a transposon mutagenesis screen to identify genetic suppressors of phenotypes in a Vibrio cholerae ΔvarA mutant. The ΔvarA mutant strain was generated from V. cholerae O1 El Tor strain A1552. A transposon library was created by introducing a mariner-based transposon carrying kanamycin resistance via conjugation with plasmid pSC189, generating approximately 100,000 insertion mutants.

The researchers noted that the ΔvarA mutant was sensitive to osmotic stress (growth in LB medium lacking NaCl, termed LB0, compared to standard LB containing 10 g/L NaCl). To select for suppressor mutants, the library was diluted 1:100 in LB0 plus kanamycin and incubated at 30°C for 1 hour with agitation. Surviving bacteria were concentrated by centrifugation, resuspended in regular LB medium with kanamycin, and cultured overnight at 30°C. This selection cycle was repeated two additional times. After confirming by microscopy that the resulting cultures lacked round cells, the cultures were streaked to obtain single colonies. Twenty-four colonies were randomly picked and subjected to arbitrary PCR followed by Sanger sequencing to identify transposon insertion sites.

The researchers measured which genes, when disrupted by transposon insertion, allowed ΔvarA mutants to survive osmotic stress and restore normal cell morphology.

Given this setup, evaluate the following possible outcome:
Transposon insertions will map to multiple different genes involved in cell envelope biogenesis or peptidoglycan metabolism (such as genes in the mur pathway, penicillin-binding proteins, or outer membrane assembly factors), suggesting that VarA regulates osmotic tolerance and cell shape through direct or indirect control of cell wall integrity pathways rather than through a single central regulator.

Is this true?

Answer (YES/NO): NO